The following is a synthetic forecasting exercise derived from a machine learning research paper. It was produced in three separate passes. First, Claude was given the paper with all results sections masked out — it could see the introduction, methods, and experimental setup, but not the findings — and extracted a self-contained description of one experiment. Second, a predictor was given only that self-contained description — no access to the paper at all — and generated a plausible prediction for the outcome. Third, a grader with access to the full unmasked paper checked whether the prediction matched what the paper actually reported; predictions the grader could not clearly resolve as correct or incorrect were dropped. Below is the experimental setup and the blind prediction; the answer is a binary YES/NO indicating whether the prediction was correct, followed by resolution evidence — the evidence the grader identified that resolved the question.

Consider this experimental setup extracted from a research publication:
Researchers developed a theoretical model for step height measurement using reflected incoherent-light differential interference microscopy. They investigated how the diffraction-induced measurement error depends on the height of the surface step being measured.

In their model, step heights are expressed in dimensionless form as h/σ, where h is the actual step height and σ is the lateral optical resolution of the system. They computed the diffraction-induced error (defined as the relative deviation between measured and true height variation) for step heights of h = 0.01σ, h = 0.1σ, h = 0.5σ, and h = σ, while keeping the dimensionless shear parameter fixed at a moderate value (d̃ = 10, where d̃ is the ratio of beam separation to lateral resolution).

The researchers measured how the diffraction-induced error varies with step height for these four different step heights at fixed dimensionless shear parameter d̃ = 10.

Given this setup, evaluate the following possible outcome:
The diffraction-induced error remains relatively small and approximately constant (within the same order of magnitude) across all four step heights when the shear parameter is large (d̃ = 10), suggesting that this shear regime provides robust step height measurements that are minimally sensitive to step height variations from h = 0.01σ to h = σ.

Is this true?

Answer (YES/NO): YES